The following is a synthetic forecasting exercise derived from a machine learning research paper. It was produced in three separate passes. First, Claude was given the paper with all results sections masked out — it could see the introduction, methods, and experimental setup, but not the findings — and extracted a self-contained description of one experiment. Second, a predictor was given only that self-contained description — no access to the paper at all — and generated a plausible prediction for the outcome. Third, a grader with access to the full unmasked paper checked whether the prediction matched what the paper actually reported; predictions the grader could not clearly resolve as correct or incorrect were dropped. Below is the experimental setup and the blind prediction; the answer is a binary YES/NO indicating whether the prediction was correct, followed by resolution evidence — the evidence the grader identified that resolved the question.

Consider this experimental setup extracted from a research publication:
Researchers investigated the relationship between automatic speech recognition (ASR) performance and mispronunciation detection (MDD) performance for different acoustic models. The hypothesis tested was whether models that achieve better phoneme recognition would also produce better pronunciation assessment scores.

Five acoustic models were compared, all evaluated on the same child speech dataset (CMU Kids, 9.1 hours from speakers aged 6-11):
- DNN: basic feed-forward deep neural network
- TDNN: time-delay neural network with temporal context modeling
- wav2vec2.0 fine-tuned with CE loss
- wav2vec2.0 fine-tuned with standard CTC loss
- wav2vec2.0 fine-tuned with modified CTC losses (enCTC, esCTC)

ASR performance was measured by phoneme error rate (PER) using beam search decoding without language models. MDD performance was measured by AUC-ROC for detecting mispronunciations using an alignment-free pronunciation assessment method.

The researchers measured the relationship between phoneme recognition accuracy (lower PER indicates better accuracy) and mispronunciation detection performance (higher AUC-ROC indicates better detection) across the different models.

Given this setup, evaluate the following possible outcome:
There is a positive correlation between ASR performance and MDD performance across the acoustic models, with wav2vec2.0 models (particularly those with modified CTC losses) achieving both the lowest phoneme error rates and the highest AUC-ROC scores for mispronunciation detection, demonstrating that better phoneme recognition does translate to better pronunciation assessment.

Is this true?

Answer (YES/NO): NO